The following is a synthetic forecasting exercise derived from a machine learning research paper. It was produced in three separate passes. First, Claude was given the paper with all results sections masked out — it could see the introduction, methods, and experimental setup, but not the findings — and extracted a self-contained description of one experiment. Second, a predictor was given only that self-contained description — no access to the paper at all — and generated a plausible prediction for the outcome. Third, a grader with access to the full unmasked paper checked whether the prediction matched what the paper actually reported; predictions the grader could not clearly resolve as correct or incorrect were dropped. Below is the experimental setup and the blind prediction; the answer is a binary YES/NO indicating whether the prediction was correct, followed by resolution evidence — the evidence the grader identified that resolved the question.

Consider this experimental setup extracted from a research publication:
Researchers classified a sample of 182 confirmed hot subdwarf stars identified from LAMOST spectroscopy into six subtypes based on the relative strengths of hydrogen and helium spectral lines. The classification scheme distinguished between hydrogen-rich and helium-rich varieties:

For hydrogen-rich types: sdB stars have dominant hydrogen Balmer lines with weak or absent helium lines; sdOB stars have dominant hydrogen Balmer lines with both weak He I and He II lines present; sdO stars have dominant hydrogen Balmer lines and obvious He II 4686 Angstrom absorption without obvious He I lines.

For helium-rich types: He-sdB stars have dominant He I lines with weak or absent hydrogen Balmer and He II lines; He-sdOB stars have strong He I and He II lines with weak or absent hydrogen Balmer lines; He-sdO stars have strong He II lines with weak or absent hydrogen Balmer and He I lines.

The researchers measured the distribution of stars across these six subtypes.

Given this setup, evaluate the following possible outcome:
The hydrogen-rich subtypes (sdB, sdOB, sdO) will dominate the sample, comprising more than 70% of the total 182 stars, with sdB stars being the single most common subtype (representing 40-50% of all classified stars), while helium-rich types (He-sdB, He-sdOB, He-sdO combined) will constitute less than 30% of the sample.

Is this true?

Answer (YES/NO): YES